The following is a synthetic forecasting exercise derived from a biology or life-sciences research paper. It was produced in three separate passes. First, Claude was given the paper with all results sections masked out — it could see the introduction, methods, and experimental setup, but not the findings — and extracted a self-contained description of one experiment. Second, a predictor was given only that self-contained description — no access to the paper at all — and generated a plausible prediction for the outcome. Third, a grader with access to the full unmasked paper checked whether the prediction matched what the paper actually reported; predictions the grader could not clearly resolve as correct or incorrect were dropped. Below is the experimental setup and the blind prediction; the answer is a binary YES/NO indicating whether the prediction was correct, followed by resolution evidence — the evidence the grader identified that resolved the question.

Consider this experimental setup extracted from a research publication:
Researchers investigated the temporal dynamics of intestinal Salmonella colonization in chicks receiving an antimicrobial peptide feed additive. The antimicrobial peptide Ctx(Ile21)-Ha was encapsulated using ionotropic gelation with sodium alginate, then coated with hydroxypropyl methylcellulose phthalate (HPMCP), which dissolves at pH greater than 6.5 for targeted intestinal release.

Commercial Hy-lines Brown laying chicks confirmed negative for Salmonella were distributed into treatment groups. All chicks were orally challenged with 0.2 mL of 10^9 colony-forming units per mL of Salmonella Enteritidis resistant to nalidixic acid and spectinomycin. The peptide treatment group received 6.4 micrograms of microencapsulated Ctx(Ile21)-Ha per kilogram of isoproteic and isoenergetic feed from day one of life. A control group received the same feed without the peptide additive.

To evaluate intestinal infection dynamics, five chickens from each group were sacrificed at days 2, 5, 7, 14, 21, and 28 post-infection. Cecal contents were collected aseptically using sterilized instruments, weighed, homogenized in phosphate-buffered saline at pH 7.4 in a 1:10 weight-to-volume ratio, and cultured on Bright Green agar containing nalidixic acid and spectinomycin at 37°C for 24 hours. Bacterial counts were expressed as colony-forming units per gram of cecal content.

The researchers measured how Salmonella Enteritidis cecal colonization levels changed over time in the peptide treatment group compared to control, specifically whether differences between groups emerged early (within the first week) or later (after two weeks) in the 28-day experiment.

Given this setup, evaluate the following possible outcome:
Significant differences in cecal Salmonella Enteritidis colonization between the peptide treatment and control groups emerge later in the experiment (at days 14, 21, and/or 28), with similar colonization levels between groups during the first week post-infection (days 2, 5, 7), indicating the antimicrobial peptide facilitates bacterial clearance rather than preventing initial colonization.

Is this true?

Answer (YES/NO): NO